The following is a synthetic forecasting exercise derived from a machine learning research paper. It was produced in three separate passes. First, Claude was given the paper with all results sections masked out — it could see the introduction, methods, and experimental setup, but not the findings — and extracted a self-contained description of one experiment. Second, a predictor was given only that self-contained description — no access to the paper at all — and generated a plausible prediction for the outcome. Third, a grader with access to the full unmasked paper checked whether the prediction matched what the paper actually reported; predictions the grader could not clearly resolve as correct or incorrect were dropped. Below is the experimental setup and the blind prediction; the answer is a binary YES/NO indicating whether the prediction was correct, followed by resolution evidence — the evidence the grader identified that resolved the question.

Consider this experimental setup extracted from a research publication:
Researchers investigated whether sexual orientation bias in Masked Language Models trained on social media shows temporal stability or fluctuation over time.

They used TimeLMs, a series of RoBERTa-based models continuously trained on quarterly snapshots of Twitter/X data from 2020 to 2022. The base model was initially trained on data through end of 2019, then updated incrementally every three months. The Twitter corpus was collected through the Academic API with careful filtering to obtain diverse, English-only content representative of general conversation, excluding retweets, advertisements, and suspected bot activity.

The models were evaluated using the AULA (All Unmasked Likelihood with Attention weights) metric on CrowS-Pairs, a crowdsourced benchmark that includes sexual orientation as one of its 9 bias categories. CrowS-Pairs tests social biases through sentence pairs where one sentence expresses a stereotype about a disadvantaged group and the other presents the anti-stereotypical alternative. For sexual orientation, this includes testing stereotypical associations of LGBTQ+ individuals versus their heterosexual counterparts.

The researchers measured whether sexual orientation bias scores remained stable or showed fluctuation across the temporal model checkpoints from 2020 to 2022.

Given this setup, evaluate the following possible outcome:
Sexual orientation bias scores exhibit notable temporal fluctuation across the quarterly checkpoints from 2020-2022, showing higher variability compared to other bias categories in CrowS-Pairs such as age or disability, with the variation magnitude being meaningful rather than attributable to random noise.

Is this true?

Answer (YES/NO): YES